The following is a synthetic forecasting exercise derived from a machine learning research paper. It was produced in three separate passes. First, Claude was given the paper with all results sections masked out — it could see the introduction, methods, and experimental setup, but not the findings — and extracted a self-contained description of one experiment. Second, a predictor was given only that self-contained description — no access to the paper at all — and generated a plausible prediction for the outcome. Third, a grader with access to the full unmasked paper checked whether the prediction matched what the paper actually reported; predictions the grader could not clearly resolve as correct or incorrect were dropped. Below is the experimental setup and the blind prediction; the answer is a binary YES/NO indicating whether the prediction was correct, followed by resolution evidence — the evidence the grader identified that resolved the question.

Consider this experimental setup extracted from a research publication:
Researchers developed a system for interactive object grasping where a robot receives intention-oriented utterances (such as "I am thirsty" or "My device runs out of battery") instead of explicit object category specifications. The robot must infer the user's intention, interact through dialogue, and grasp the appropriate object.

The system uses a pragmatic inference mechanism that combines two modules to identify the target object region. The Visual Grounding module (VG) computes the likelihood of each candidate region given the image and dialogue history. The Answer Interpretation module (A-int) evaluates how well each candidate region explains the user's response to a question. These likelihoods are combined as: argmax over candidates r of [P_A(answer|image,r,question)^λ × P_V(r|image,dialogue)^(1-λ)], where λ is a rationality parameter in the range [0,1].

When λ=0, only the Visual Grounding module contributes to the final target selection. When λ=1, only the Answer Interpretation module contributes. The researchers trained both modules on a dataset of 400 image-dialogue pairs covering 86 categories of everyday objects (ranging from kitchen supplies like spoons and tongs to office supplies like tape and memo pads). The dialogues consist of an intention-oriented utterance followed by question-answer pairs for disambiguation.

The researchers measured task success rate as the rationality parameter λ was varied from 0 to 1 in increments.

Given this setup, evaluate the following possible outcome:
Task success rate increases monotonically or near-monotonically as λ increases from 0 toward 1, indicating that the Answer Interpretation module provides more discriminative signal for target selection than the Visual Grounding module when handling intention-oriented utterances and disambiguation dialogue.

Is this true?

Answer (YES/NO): NO